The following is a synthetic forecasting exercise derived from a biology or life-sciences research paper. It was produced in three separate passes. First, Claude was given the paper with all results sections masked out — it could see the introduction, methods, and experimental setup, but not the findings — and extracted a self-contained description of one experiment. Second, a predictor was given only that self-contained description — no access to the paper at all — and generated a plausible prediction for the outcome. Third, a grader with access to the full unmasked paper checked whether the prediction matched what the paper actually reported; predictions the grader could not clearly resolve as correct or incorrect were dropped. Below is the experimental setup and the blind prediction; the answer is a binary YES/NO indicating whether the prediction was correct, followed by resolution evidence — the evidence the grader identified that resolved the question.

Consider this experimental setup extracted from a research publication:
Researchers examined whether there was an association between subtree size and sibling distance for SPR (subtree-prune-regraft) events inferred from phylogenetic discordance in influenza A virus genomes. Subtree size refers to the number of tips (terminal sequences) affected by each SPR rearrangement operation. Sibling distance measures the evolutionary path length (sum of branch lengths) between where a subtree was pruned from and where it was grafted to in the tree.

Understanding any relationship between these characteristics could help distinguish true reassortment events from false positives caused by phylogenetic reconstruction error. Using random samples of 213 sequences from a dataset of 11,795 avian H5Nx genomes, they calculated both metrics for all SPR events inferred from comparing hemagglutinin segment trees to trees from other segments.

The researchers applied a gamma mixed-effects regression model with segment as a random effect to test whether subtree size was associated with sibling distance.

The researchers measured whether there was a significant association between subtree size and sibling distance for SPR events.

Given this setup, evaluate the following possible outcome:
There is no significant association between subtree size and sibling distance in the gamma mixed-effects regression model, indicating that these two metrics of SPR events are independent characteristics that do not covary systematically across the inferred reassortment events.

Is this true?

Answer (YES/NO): YES